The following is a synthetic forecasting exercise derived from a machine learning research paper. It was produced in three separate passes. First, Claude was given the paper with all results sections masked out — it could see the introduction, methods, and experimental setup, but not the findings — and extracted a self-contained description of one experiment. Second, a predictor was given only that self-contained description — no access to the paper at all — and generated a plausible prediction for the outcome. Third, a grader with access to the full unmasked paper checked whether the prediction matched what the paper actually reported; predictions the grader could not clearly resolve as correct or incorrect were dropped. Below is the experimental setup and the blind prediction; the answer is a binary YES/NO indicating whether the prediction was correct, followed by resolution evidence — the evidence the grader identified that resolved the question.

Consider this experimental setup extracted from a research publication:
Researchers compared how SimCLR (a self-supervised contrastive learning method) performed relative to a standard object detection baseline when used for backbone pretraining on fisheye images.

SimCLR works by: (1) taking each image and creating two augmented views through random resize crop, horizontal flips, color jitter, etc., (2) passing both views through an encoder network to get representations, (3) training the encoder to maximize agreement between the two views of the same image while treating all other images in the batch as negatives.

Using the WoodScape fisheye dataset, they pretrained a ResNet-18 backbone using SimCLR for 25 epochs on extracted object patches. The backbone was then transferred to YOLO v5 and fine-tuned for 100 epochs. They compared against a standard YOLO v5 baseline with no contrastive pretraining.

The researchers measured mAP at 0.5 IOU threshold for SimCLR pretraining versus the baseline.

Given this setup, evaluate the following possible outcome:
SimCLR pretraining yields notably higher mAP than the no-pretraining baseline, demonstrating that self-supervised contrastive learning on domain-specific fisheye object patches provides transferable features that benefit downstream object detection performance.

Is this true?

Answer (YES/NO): NO